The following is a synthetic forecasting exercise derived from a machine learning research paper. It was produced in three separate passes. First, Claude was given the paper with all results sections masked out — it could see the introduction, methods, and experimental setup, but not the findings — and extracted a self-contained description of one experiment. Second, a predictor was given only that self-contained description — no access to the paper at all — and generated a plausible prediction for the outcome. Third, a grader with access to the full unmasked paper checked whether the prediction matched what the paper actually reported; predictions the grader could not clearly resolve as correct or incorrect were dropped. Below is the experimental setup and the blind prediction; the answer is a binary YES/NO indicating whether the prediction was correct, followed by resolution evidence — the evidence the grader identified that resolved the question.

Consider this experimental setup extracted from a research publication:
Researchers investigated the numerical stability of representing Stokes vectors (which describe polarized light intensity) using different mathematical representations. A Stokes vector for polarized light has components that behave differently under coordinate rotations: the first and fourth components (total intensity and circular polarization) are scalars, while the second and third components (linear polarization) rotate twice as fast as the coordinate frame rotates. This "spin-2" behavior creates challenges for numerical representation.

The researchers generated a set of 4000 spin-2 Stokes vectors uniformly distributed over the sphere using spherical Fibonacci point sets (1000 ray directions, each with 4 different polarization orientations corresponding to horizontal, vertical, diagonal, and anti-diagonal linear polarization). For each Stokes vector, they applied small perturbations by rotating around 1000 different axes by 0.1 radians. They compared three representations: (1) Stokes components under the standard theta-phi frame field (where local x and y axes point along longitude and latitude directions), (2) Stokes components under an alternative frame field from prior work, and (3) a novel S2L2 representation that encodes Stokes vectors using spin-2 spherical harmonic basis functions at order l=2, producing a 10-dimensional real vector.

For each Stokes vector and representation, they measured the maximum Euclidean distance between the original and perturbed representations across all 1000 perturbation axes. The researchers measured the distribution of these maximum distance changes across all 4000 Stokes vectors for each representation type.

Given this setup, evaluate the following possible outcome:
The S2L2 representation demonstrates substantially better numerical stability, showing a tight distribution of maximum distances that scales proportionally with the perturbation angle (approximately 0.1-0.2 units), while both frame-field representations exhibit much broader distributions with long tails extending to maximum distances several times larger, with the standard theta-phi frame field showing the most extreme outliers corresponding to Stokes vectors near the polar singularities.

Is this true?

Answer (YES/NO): YES